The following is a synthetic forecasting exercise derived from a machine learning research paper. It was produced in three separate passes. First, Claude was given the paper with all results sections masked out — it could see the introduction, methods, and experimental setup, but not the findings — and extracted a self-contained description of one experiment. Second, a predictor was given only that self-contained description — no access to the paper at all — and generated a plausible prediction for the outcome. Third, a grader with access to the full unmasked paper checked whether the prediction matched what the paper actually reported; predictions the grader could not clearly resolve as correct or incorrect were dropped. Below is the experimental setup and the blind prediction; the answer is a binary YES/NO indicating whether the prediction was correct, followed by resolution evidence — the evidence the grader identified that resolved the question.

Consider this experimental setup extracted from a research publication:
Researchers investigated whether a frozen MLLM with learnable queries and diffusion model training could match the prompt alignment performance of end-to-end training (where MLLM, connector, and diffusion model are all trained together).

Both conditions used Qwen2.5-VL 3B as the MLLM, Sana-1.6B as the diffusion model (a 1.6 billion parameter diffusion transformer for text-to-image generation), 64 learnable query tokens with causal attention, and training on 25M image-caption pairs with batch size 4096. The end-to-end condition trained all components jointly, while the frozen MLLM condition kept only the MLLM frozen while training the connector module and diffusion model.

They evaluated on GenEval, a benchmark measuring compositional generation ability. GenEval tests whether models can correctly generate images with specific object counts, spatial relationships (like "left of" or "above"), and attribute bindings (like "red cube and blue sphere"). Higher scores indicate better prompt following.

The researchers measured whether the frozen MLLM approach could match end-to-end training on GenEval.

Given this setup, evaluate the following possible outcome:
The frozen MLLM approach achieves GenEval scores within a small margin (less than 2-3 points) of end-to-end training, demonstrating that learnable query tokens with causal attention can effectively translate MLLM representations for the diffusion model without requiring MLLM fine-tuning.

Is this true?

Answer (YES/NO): YES